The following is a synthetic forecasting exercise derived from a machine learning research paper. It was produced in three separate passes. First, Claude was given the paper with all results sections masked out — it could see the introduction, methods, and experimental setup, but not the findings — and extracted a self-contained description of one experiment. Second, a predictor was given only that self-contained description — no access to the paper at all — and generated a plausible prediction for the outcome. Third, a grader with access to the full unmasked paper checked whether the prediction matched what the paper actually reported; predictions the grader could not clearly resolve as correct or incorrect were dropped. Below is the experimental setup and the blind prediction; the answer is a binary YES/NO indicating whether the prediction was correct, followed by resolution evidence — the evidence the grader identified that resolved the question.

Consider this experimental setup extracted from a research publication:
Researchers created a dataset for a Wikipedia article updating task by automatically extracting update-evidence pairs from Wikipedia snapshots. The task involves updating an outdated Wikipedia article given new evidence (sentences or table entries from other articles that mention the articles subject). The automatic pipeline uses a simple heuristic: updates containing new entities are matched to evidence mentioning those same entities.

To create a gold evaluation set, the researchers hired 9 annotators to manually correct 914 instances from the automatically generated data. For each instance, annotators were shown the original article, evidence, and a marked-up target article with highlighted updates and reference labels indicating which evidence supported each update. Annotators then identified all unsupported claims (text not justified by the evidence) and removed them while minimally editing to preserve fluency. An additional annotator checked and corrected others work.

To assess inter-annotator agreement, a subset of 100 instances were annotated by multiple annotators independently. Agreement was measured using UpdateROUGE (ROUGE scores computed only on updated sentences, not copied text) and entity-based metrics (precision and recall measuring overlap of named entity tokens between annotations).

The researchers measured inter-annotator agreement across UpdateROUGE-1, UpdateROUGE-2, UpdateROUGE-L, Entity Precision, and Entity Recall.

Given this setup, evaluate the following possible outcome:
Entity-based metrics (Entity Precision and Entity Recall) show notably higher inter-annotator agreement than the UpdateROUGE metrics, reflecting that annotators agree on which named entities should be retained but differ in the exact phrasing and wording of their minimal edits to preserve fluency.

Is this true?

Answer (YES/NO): YES